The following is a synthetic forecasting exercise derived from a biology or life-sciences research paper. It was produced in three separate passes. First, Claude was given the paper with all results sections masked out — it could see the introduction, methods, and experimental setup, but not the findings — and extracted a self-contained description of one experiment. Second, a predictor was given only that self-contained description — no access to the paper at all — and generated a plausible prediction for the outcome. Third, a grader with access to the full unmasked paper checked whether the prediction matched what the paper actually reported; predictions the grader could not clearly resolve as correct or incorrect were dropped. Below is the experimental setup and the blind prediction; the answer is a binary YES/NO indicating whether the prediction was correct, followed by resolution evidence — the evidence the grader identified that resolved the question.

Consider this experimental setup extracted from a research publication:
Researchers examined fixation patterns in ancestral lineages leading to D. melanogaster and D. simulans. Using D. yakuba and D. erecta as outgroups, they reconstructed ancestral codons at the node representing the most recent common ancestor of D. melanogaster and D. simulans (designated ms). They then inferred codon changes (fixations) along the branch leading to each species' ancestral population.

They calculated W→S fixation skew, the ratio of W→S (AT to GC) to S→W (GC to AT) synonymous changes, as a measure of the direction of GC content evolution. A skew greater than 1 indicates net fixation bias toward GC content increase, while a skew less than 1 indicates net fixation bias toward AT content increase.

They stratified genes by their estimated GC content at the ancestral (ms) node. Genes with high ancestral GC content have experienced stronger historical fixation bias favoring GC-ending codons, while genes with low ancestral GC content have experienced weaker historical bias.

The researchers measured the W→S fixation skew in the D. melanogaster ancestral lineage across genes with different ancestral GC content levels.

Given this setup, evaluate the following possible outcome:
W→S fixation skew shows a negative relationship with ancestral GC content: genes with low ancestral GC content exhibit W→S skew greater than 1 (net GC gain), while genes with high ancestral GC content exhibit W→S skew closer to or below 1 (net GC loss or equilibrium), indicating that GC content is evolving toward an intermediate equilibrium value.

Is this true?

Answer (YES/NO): NO